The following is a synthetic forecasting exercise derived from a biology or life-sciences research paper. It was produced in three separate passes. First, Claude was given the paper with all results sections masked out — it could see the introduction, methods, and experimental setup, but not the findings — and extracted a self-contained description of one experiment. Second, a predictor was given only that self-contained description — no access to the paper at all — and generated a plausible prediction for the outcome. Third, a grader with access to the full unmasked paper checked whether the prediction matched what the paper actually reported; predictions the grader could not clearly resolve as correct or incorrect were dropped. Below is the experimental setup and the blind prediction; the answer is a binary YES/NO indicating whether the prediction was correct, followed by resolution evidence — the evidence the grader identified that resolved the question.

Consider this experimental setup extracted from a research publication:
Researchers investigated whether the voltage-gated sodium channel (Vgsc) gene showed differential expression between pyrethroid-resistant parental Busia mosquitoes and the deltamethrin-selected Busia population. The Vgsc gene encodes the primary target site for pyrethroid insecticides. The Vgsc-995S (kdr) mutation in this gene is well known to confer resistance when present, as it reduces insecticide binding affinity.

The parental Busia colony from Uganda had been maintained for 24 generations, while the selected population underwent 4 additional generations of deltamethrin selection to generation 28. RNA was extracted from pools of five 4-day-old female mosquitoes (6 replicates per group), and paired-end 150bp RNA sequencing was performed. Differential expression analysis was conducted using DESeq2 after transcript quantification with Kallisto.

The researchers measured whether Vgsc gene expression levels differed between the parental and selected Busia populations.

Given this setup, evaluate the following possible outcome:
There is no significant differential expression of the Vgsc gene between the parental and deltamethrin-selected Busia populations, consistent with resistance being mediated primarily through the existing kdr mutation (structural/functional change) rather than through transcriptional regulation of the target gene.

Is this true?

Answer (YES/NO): YES